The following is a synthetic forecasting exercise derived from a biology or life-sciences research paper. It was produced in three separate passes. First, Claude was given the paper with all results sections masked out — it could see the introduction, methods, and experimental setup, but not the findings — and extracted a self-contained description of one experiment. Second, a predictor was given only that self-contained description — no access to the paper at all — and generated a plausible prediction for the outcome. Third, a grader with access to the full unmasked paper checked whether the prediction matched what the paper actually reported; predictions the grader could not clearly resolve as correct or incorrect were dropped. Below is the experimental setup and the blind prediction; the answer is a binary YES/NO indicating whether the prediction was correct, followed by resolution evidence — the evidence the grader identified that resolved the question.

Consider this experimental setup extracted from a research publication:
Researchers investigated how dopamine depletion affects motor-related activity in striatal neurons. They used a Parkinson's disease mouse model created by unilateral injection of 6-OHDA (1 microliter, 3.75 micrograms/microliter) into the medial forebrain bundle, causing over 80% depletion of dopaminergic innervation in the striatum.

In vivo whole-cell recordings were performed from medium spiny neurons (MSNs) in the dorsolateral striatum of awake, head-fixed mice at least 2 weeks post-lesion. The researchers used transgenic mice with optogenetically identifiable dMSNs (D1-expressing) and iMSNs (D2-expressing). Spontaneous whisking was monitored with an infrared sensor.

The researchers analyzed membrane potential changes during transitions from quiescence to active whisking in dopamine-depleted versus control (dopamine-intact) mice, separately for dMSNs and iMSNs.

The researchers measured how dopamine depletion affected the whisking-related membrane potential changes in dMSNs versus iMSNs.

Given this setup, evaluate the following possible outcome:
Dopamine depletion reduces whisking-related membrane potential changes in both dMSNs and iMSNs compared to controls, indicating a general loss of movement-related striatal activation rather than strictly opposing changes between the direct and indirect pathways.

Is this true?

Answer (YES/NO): NO